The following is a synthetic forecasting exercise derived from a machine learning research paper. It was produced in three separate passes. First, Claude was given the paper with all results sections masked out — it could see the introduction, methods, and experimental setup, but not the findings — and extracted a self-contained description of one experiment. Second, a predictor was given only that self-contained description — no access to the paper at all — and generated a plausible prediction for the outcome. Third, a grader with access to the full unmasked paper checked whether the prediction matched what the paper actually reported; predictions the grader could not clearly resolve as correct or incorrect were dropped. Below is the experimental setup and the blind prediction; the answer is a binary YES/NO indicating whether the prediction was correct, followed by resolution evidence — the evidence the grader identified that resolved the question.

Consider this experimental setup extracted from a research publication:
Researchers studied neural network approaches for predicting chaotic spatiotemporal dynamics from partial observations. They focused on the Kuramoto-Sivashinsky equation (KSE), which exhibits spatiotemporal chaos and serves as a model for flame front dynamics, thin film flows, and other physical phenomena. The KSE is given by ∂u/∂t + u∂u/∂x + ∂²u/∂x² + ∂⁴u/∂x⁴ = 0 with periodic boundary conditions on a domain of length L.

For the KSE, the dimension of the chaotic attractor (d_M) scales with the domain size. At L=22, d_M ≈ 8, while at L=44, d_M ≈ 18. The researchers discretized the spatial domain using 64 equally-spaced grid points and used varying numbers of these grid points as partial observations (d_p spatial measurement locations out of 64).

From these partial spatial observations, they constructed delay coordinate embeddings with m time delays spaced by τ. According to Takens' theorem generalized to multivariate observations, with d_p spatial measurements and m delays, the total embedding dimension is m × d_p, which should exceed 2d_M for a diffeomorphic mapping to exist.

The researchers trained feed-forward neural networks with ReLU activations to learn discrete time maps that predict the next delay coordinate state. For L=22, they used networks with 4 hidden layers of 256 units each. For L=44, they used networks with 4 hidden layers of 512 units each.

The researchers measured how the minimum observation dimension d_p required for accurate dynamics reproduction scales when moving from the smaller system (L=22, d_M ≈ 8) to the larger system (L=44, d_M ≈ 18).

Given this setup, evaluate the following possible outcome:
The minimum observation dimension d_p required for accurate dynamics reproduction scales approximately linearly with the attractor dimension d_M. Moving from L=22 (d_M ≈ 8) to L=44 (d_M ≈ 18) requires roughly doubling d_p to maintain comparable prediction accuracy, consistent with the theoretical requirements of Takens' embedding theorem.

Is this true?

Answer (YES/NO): YES